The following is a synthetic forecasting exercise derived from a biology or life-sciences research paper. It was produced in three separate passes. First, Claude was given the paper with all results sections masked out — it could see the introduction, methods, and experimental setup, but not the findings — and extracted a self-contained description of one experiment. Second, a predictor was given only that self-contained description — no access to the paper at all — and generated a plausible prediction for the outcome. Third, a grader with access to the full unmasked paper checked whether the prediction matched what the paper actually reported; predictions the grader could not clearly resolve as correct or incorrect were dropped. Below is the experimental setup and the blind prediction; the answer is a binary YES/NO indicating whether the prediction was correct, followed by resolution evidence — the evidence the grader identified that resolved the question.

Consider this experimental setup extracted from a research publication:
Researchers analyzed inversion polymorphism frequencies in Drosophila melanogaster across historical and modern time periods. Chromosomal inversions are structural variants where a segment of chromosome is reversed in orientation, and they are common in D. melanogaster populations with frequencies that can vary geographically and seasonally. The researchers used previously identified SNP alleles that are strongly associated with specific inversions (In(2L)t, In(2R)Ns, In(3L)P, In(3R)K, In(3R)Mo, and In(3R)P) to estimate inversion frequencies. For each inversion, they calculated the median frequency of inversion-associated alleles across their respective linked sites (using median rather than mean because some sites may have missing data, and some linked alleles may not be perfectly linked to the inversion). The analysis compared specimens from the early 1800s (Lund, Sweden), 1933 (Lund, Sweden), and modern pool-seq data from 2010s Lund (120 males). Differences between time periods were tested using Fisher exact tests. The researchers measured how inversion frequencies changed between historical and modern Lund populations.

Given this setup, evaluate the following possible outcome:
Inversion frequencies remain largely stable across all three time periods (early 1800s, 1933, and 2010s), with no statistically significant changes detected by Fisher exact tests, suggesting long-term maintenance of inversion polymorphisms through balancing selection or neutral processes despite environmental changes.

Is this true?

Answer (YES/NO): NO